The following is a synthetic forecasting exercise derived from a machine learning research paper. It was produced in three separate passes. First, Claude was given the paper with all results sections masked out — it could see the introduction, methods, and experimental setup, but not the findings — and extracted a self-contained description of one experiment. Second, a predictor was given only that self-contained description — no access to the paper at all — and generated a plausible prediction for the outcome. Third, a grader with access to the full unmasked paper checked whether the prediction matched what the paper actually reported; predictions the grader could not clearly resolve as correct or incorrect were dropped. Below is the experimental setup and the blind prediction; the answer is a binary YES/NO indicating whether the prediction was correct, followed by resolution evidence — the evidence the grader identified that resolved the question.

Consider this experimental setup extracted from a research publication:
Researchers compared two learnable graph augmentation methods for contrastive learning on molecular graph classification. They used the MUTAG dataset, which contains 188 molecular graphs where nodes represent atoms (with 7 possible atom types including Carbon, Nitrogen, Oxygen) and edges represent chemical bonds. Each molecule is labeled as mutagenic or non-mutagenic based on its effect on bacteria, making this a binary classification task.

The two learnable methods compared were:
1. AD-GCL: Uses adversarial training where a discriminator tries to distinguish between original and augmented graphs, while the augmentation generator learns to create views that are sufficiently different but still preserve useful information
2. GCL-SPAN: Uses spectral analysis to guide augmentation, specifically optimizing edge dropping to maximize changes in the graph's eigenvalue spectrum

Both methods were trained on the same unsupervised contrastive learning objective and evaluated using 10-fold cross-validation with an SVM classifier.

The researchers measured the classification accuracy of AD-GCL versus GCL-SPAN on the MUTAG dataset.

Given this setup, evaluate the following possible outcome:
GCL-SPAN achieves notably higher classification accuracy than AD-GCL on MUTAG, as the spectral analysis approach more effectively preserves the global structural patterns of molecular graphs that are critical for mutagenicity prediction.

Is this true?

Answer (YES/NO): NO